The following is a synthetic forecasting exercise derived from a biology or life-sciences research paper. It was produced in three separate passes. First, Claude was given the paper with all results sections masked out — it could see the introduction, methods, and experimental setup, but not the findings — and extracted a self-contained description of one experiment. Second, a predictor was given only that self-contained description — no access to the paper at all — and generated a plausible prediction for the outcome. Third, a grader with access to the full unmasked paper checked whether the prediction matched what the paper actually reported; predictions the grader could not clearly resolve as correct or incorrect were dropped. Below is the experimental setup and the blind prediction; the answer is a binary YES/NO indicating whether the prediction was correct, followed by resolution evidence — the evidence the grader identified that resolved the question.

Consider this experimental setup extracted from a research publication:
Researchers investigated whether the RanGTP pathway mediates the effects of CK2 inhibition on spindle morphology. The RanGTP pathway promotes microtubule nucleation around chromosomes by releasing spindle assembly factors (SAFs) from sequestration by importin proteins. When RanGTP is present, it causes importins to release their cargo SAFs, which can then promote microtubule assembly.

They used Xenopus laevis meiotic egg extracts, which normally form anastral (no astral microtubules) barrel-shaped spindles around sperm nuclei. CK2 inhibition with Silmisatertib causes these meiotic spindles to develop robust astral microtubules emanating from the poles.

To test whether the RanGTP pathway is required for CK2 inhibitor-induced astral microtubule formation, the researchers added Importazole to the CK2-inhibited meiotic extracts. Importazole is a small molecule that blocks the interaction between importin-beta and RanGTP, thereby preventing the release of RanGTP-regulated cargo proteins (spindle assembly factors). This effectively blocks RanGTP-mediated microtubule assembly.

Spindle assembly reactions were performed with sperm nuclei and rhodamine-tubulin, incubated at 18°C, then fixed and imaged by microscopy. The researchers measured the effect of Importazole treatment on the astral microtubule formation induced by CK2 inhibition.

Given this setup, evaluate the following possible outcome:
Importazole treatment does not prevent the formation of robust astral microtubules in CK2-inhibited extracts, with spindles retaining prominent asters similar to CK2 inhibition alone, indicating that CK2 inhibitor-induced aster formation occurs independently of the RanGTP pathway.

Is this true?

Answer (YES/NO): NO